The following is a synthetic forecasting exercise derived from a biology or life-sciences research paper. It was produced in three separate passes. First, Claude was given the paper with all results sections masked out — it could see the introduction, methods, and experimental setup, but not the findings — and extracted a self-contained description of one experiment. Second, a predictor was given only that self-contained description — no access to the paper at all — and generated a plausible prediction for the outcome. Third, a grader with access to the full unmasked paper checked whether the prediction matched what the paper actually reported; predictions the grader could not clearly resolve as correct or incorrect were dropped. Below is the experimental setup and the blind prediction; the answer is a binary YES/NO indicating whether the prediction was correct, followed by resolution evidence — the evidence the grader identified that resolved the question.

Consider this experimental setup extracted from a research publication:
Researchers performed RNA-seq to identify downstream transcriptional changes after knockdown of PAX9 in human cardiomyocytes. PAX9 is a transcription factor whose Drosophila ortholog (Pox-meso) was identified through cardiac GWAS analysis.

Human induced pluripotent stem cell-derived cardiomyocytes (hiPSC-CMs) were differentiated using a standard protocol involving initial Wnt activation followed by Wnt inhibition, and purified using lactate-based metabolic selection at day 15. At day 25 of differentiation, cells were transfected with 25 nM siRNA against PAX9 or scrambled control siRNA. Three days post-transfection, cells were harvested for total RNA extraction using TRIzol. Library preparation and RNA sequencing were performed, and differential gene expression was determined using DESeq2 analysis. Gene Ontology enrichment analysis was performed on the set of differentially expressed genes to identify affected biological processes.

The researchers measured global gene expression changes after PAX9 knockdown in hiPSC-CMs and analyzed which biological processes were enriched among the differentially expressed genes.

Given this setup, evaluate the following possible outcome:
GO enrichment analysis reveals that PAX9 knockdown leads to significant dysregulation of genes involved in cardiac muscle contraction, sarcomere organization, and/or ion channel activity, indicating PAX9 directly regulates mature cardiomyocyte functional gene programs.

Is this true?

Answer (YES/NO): YES